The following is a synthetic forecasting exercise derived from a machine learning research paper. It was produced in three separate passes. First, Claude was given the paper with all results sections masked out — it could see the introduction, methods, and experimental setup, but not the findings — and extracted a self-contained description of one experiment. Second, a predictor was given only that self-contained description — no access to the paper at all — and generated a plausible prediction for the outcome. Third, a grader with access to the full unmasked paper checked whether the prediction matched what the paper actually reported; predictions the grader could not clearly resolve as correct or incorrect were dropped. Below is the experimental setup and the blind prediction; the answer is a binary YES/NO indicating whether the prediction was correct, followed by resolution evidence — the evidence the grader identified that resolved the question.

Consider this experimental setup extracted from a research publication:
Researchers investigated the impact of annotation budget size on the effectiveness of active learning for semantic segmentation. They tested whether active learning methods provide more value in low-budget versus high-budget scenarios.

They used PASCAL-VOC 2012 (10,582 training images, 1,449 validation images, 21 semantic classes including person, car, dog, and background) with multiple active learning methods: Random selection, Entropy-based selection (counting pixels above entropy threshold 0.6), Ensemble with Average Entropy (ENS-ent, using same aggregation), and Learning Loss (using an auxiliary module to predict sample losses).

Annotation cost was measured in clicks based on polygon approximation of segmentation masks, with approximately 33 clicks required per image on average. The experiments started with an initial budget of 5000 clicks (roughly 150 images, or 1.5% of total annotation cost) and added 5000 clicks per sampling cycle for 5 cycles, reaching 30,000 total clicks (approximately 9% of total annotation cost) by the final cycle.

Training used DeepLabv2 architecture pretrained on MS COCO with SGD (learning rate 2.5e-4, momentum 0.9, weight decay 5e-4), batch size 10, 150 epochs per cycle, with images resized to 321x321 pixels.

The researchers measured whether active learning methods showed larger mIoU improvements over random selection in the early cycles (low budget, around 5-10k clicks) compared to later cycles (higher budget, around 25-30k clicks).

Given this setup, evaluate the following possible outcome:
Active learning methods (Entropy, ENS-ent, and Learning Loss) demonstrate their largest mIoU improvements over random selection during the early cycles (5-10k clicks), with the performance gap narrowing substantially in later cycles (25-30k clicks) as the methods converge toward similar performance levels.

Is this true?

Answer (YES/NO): NO